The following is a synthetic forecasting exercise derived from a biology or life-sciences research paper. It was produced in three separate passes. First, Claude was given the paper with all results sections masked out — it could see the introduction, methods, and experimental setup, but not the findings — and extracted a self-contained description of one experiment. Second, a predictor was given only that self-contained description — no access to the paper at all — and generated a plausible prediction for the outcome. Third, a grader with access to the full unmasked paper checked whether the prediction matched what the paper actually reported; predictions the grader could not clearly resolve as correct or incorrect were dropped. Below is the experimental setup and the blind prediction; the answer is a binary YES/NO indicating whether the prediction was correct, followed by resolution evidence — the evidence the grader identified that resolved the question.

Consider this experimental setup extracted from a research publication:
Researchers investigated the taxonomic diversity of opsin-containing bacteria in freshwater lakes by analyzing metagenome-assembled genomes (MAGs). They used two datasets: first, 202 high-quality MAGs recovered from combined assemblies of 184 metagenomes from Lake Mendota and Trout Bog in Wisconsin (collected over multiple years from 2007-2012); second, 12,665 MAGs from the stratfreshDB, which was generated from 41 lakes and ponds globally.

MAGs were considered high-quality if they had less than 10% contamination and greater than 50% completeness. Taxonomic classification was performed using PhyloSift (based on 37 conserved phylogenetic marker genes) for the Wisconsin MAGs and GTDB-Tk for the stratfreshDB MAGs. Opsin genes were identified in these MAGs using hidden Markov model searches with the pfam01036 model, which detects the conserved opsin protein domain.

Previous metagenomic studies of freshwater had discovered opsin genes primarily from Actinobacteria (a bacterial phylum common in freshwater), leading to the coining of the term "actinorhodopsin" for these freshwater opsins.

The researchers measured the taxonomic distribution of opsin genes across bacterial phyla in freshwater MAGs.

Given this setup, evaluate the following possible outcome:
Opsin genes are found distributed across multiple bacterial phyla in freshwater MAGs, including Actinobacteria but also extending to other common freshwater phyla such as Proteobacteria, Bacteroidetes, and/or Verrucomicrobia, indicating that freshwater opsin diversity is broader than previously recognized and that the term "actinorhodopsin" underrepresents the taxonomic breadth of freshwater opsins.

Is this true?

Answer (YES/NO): YES